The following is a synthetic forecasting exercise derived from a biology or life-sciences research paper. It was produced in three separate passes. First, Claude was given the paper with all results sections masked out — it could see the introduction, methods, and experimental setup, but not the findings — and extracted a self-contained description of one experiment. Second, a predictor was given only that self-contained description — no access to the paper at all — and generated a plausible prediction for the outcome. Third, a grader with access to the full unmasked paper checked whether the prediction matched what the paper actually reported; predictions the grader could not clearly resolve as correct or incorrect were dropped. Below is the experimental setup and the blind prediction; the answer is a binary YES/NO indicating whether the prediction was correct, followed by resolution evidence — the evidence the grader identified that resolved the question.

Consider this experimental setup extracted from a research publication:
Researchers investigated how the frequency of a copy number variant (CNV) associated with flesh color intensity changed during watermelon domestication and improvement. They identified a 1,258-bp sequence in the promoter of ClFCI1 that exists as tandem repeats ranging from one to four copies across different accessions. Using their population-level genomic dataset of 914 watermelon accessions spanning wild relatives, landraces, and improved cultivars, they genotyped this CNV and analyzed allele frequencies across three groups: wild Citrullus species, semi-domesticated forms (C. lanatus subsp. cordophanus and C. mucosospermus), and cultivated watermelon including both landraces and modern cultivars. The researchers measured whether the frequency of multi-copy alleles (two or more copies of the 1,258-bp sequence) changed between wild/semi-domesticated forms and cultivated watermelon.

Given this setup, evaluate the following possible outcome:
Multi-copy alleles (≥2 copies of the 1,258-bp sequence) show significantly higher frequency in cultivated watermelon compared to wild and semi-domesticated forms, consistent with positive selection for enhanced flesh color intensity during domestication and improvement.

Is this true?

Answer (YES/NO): YES